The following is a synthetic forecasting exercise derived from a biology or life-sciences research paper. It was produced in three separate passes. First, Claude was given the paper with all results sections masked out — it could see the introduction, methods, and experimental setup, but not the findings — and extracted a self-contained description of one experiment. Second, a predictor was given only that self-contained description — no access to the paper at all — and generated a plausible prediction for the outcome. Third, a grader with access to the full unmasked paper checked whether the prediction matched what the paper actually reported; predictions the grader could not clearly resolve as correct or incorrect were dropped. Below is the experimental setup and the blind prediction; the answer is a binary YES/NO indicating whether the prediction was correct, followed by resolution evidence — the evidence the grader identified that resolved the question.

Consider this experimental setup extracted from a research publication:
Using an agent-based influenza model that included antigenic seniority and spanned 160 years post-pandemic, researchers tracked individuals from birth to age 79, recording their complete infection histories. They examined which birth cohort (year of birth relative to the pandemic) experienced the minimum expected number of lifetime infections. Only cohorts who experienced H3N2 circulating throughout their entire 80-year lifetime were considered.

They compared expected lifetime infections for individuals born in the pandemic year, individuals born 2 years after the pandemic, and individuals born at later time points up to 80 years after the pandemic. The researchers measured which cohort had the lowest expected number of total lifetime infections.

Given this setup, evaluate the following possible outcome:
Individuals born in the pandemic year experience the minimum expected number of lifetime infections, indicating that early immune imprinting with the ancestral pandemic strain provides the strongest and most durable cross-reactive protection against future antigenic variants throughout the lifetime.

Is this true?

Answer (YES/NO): NO